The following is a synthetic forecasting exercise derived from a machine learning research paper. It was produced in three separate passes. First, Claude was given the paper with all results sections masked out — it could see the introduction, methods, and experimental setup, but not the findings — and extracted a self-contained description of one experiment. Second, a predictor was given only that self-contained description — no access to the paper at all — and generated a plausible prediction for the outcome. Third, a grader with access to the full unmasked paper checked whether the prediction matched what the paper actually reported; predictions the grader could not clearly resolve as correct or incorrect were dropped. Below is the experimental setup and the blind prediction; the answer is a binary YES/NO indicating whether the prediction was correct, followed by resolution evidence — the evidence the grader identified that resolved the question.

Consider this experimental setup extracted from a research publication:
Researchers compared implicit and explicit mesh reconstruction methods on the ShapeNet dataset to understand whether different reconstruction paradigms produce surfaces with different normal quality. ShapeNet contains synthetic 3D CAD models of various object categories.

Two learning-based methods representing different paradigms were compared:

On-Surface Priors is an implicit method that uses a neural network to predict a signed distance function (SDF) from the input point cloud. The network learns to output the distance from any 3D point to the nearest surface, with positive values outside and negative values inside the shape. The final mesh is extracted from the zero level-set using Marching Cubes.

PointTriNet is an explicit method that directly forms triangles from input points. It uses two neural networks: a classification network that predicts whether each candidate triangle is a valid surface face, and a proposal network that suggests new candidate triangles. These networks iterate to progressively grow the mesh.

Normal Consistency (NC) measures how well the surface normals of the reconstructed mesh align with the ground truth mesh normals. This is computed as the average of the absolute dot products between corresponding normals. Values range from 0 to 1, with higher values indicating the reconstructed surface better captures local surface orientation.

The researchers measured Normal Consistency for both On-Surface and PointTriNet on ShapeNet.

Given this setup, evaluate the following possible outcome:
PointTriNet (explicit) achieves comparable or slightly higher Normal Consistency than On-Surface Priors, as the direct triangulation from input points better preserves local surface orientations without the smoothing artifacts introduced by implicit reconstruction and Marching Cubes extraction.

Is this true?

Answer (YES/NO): NO